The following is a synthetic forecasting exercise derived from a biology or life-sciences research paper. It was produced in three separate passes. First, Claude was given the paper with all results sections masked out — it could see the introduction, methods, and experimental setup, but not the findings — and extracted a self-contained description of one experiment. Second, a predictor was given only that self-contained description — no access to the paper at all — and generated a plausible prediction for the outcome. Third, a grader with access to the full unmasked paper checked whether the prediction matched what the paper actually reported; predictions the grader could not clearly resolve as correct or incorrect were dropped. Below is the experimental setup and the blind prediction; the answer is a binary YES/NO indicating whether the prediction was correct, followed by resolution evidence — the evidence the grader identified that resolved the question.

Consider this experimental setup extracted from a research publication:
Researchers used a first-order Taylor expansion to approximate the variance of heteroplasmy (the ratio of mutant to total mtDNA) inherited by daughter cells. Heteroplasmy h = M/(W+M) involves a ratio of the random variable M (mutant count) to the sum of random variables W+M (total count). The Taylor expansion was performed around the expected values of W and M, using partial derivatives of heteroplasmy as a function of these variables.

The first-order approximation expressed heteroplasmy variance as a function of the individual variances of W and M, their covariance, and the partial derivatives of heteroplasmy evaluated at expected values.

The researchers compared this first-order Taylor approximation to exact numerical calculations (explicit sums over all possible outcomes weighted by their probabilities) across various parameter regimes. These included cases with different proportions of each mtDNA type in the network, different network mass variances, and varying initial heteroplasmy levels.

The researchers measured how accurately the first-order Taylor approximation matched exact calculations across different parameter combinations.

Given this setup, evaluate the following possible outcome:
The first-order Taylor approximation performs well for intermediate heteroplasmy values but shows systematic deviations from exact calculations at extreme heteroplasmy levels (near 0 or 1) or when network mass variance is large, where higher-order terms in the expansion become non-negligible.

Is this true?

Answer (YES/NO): NO